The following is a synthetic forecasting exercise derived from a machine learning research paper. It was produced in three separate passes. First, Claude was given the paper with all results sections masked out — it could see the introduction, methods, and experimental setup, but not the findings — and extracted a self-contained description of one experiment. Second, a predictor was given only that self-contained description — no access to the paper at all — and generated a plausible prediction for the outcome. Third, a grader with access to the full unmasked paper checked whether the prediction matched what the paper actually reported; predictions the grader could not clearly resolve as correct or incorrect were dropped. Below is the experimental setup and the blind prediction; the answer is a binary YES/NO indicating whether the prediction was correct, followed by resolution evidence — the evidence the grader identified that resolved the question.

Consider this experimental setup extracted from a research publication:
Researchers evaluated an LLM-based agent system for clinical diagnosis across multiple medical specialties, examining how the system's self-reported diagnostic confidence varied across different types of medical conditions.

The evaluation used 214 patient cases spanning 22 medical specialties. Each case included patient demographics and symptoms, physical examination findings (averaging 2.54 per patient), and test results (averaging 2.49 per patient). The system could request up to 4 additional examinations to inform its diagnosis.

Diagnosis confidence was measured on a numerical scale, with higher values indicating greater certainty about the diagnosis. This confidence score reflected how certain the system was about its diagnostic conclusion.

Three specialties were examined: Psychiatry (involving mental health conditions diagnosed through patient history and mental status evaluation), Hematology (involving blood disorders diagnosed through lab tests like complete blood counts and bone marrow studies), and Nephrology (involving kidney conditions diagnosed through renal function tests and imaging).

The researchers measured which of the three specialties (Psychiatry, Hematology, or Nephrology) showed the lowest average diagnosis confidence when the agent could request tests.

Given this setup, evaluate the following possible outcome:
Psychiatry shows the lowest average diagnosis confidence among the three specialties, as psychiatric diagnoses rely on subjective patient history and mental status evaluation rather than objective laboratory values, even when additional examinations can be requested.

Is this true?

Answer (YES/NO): NO